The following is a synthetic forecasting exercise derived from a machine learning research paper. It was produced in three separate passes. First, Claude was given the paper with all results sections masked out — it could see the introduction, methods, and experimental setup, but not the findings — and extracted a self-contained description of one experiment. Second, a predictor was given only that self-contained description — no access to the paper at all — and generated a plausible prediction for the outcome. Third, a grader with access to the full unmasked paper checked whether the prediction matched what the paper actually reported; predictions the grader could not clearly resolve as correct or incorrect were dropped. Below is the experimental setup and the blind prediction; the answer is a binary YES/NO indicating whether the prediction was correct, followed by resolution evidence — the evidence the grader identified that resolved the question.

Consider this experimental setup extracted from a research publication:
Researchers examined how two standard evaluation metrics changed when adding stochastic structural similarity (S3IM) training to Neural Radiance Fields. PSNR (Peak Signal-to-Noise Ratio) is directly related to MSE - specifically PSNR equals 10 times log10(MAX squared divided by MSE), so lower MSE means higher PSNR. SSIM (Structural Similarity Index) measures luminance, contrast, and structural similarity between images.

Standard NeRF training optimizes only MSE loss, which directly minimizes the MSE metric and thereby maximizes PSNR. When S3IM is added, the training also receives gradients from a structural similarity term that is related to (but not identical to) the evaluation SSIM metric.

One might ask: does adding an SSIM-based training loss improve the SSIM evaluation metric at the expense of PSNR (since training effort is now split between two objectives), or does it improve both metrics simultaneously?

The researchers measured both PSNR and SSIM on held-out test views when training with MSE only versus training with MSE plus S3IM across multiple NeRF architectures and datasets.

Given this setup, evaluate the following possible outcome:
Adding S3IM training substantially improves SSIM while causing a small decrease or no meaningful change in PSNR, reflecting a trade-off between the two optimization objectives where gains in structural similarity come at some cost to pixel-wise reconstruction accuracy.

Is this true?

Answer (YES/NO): NO